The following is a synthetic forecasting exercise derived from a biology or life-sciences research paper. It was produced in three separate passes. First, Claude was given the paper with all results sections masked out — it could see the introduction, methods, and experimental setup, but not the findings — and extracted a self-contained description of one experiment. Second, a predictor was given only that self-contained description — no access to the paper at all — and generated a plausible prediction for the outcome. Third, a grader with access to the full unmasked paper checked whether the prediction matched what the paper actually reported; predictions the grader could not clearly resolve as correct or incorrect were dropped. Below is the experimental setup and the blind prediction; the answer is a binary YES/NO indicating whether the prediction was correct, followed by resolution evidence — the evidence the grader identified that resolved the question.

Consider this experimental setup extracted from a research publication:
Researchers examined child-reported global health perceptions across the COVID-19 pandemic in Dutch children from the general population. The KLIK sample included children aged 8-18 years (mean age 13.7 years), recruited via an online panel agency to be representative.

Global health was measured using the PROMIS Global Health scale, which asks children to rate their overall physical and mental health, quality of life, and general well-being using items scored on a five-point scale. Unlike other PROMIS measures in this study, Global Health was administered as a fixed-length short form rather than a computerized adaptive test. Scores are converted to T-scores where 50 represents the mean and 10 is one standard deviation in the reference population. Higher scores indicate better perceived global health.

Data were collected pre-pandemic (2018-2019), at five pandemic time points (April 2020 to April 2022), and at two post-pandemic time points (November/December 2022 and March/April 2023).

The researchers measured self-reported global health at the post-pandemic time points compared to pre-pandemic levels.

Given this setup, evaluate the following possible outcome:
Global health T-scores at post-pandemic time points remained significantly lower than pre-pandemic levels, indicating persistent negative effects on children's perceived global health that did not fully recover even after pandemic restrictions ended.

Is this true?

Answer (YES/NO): YES